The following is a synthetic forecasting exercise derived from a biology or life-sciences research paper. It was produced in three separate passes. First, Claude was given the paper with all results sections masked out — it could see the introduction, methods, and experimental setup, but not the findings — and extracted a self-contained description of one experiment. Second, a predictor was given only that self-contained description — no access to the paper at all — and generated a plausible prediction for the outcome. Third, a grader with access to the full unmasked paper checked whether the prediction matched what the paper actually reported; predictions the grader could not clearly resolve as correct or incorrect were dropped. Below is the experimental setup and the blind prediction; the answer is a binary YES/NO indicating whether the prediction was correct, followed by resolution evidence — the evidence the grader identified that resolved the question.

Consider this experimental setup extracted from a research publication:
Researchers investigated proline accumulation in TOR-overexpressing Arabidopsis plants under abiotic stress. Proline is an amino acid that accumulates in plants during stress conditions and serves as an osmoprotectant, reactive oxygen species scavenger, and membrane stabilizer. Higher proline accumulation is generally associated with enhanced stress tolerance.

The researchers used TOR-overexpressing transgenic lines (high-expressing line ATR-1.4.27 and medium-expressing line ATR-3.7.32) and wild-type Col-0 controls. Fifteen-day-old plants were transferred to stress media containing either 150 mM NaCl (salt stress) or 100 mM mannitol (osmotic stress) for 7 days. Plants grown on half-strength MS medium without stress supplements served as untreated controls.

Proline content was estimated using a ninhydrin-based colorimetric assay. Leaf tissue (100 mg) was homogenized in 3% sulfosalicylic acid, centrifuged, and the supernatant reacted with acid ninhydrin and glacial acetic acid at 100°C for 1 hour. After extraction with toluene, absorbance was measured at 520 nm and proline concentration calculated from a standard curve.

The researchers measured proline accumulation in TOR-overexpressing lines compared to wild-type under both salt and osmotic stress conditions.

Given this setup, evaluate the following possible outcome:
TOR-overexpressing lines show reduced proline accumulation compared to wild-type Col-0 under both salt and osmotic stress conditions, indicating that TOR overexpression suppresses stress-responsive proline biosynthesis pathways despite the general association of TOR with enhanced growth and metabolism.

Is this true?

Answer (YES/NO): NO